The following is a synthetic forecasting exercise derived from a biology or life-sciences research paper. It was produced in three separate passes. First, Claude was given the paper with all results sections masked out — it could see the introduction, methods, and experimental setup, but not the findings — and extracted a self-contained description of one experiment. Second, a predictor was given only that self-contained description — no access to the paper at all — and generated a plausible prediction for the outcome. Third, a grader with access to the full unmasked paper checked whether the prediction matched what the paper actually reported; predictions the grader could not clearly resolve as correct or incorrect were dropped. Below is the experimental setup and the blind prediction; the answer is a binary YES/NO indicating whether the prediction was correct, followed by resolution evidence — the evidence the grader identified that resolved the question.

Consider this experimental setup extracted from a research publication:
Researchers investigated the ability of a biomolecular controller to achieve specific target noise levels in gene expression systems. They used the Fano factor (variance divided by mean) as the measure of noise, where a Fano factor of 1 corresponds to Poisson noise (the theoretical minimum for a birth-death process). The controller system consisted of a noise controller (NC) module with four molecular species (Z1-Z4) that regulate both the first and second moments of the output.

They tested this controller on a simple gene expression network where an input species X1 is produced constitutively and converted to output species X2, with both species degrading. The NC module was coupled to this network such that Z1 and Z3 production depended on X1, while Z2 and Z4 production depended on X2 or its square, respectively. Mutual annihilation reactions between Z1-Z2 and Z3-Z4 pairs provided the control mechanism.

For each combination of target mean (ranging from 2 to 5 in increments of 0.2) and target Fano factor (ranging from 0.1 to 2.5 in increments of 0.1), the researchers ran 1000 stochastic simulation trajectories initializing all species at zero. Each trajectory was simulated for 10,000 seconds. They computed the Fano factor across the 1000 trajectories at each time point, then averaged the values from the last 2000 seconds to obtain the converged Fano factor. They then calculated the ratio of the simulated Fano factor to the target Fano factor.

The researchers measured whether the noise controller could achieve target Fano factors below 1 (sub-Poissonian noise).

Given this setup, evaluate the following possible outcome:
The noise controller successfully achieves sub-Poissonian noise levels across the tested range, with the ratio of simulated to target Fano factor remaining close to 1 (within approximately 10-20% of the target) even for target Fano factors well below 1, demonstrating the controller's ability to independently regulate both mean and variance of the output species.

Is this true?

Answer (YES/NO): NO